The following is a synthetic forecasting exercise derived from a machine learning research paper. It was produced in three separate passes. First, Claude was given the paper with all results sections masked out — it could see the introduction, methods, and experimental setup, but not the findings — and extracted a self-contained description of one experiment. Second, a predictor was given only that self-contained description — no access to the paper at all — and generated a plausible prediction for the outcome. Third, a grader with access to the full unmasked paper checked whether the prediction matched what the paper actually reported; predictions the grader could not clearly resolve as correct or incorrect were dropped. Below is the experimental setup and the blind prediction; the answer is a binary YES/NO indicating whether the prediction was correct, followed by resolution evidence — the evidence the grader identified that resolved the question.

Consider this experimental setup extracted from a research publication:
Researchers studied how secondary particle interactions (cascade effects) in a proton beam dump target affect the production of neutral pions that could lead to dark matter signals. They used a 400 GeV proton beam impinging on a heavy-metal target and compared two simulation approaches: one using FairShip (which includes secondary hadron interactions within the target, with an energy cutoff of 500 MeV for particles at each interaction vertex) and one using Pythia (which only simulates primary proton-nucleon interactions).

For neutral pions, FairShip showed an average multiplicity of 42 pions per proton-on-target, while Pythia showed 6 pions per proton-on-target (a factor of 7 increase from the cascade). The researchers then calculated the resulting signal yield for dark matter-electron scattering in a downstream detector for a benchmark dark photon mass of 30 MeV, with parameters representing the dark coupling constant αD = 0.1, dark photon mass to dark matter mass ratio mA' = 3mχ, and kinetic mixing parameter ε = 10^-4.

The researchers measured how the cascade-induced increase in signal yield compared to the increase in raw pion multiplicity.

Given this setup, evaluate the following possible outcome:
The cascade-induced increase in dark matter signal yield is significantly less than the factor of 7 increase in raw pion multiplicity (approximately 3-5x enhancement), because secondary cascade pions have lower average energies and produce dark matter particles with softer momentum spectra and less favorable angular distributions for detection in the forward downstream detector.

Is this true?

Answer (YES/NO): NO